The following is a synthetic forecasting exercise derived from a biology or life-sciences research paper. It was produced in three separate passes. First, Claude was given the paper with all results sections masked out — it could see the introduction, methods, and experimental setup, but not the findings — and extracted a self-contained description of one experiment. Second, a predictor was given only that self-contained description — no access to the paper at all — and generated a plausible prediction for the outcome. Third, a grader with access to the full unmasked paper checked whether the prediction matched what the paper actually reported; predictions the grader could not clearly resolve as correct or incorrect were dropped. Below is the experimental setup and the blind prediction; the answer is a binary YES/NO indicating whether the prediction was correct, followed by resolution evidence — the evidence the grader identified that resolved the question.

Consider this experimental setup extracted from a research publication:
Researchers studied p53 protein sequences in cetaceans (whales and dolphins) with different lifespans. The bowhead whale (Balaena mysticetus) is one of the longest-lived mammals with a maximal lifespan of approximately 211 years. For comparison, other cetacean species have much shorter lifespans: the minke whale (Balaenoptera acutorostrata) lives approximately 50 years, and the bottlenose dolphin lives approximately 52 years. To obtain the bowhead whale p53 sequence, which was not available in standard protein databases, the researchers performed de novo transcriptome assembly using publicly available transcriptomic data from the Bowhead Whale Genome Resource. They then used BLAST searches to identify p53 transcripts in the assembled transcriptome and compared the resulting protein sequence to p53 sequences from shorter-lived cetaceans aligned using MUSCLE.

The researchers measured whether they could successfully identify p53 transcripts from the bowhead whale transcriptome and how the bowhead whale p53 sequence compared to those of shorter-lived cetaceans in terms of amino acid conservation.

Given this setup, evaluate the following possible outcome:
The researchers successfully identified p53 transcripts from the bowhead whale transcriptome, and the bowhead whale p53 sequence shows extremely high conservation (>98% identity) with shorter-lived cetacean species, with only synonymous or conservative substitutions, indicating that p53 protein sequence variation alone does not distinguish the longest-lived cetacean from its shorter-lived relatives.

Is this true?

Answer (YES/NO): NO